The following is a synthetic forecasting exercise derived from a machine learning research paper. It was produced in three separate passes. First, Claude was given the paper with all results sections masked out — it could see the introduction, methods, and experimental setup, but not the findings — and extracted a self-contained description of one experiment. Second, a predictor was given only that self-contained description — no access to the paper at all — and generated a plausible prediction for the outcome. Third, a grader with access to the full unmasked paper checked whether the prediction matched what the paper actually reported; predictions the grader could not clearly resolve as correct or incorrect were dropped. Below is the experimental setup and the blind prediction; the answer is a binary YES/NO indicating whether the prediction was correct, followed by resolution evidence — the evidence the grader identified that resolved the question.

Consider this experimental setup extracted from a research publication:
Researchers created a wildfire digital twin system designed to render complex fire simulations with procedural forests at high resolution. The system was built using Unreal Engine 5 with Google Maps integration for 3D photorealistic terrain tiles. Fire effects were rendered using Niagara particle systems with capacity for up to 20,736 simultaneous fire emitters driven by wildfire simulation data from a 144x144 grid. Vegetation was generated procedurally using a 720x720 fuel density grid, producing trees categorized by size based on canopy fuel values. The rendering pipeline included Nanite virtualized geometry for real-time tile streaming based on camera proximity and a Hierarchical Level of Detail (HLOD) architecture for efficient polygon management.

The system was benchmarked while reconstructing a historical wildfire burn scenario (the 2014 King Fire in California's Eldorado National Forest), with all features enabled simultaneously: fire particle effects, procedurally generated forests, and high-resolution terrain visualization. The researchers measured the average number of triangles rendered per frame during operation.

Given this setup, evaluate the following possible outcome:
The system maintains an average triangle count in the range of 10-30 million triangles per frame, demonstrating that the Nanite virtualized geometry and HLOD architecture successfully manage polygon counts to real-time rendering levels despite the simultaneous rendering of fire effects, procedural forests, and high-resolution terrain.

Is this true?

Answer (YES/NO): NO